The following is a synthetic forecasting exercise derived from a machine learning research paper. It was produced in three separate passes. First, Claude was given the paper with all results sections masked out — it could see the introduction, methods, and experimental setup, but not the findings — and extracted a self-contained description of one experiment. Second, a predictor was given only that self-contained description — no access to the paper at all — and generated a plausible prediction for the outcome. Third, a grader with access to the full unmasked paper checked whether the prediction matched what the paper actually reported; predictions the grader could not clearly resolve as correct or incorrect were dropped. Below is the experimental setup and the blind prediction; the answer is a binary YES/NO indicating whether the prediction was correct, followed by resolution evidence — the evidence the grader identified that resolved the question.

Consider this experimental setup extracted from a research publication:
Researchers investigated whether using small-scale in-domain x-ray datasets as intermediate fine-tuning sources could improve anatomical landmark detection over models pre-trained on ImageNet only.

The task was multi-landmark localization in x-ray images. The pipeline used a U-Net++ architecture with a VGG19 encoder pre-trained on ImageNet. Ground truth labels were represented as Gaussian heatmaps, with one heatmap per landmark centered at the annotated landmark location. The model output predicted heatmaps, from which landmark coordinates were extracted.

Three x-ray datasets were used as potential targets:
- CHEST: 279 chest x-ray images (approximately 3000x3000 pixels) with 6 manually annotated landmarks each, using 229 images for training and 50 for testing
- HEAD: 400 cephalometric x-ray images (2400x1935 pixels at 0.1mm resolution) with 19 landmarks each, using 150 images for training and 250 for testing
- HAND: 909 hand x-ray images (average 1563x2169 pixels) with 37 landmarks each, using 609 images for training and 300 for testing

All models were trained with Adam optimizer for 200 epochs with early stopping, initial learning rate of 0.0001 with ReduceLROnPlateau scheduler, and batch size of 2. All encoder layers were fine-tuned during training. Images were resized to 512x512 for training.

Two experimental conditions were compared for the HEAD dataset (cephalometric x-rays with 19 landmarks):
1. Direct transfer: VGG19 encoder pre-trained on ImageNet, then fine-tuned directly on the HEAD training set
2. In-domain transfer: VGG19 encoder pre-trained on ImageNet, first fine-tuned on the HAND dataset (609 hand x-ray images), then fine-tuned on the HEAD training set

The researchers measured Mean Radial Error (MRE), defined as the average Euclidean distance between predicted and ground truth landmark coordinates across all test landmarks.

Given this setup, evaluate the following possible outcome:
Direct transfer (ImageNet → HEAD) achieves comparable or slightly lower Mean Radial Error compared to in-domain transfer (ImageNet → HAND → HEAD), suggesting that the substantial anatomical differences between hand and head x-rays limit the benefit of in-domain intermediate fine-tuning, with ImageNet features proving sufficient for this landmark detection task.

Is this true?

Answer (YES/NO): YES